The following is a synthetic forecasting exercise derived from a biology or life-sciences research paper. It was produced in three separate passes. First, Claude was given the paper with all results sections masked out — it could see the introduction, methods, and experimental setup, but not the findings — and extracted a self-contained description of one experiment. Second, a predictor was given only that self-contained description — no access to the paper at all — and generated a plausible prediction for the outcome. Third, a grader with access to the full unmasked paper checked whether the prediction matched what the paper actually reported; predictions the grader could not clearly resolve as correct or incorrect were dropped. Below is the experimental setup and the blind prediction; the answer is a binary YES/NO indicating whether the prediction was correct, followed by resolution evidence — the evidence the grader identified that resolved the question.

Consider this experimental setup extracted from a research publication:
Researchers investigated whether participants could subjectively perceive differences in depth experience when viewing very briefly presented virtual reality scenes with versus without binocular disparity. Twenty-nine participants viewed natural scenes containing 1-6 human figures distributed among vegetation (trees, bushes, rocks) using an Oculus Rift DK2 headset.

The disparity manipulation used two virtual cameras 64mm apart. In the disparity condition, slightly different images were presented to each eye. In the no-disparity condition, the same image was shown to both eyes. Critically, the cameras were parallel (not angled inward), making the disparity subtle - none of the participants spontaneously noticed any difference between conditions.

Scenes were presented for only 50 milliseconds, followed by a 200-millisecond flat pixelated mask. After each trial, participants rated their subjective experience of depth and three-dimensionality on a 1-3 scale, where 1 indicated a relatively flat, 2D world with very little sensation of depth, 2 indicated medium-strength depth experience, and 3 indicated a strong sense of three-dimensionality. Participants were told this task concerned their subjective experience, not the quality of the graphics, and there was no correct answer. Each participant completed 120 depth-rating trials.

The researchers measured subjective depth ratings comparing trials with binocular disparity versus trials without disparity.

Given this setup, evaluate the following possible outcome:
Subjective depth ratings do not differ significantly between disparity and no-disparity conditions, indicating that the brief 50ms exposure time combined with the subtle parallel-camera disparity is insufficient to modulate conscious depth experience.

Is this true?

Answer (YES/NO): NO